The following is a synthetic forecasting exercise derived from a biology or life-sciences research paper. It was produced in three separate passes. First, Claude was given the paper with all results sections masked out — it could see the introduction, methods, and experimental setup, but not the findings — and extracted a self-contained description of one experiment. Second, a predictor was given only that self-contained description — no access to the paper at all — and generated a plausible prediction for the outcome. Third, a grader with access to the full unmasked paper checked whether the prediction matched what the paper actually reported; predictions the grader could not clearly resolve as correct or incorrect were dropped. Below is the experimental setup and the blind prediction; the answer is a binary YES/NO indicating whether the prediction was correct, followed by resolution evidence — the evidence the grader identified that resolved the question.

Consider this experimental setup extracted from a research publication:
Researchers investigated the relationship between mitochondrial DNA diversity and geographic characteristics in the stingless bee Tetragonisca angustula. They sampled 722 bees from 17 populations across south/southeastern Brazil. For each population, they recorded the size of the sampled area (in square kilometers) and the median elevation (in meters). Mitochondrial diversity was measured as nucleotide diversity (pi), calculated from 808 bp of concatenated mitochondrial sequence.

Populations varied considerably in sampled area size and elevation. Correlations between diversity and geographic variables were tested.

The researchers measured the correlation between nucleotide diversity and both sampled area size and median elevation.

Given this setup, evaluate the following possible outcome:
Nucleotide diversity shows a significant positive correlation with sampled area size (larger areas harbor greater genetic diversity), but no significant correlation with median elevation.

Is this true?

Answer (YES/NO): NO